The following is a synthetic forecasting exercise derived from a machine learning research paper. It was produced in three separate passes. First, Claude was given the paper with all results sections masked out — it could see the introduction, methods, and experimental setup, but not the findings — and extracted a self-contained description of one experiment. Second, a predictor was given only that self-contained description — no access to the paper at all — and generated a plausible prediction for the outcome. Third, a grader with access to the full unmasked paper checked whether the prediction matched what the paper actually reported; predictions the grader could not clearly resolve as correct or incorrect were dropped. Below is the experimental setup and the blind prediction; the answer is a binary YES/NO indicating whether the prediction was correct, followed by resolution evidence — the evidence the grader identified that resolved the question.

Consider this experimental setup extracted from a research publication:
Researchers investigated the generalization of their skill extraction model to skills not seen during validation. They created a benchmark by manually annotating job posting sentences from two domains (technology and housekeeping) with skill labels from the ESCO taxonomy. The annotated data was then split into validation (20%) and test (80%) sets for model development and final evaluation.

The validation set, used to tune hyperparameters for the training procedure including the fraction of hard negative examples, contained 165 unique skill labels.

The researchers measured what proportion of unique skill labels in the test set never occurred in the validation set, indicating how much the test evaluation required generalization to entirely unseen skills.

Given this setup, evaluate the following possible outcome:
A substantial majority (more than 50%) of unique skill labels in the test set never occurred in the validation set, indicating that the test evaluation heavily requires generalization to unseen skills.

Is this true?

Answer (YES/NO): YES